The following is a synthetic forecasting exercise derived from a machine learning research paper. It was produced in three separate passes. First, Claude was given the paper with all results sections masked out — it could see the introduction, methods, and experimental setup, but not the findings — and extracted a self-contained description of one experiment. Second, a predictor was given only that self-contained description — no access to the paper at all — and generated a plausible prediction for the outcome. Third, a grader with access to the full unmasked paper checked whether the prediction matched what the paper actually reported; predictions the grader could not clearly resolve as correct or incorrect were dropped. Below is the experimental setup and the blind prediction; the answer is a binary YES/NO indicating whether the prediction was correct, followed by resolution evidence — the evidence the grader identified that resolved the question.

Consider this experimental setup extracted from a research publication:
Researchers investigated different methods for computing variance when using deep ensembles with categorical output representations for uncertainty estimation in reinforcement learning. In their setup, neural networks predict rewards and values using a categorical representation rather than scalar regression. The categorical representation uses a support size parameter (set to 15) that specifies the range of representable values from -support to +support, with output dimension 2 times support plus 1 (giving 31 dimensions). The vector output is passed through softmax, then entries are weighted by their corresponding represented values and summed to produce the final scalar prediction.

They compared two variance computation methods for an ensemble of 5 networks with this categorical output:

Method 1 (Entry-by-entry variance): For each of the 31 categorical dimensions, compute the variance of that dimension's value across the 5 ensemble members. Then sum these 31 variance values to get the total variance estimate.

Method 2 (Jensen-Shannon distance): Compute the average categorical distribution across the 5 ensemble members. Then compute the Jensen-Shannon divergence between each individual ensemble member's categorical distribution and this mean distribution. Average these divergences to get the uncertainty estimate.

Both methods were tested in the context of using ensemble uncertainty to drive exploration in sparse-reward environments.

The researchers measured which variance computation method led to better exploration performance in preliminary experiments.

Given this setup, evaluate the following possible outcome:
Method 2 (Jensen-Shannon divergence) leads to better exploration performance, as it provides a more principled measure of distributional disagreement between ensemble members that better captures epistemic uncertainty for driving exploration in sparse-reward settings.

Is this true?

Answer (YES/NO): NO